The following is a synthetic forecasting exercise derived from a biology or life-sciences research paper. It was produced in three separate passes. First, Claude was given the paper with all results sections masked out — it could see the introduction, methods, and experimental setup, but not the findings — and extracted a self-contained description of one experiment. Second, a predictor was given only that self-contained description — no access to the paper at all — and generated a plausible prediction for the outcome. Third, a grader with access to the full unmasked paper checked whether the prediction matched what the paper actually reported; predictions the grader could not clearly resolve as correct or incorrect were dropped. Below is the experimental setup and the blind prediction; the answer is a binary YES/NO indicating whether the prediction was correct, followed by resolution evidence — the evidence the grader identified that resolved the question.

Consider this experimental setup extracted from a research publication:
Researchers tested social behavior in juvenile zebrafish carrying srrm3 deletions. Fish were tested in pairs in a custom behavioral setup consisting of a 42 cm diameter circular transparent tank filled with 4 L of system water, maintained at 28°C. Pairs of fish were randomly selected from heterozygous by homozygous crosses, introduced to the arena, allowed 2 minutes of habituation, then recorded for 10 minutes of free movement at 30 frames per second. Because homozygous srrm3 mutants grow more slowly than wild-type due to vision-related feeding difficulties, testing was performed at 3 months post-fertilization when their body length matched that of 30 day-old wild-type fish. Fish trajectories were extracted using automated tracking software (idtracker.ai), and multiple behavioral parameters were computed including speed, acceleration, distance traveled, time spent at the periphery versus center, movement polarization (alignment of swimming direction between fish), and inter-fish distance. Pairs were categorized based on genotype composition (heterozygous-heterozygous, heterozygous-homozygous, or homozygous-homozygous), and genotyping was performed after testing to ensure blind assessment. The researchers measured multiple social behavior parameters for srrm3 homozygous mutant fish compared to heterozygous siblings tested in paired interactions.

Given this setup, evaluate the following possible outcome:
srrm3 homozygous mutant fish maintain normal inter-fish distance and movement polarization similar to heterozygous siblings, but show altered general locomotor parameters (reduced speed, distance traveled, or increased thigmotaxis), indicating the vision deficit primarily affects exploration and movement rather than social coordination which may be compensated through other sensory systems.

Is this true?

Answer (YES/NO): NO